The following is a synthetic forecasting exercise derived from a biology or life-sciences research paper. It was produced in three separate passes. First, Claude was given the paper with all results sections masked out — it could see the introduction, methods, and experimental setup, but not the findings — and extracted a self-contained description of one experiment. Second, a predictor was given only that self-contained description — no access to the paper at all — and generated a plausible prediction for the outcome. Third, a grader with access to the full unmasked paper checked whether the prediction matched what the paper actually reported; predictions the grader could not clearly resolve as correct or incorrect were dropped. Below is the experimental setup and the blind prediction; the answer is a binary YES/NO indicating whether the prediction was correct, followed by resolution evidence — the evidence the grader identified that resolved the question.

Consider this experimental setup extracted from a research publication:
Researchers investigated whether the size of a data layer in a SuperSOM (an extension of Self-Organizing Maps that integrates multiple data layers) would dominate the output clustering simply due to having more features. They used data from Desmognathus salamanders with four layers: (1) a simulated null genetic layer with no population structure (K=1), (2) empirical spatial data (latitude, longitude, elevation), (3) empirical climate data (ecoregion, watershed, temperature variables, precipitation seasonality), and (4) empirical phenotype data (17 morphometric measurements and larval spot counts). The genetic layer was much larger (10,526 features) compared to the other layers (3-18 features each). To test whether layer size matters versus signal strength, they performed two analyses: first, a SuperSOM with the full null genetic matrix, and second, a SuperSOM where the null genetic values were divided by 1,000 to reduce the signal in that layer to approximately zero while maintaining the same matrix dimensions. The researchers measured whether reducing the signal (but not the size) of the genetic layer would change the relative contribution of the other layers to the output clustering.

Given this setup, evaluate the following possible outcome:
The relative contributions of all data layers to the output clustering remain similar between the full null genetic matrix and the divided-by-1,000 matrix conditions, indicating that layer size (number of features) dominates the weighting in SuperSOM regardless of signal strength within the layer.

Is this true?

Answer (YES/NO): NO